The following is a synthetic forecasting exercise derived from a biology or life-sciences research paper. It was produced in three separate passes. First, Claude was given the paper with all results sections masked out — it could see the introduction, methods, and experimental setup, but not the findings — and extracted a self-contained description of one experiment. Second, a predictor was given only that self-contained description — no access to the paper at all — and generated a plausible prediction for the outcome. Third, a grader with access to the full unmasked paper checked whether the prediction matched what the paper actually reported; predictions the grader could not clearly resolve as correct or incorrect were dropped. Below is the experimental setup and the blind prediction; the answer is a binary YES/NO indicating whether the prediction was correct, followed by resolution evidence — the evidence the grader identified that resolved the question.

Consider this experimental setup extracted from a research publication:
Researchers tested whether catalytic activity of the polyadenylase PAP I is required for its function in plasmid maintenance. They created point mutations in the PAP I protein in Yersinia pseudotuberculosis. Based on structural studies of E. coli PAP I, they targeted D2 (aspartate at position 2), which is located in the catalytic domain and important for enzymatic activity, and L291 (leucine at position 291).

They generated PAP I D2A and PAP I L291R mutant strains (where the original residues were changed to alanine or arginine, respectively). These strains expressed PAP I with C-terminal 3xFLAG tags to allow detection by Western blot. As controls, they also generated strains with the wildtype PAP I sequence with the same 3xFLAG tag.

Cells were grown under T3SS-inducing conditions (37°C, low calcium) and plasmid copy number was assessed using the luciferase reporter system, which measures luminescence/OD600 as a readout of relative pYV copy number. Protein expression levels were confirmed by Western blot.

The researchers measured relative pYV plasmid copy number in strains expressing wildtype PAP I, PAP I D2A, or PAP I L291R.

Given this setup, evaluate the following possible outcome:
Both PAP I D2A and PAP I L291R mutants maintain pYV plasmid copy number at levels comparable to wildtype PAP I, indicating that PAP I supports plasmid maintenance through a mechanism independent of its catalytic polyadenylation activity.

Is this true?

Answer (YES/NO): NO